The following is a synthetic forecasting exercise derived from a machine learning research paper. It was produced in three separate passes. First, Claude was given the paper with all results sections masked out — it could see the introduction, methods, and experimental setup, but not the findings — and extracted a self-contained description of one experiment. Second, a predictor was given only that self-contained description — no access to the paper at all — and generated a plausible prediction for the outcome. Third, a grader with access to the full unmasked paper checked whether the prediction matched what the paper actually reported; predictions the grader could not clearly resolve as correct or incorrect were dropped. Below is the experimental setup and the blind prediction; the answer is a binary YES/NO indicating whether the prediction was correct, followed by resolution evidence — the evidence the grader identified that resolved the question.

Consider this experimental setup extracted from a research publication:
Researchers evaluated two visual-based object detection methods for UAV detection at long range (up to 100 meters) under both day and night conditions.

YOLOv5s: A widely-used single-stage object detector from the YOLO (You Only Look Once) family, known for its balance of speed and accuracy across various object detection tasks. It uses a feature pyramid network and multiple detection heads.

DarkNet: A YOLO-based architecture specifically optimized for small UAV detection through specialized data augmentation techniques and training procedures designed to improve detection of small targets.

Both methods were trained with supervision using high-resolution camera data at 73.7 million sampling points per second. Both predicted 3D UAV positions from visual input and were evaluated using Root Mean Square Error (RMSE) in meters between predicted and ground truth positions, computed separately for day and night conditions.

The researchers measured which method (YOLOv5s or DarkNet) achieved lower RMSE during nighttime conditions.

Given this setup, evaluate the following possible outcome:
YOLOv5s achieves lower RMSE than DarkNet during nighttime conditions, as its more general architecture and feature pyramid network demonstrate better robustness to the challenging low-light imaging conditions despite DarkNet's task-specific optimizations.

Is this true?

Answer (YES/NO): YES